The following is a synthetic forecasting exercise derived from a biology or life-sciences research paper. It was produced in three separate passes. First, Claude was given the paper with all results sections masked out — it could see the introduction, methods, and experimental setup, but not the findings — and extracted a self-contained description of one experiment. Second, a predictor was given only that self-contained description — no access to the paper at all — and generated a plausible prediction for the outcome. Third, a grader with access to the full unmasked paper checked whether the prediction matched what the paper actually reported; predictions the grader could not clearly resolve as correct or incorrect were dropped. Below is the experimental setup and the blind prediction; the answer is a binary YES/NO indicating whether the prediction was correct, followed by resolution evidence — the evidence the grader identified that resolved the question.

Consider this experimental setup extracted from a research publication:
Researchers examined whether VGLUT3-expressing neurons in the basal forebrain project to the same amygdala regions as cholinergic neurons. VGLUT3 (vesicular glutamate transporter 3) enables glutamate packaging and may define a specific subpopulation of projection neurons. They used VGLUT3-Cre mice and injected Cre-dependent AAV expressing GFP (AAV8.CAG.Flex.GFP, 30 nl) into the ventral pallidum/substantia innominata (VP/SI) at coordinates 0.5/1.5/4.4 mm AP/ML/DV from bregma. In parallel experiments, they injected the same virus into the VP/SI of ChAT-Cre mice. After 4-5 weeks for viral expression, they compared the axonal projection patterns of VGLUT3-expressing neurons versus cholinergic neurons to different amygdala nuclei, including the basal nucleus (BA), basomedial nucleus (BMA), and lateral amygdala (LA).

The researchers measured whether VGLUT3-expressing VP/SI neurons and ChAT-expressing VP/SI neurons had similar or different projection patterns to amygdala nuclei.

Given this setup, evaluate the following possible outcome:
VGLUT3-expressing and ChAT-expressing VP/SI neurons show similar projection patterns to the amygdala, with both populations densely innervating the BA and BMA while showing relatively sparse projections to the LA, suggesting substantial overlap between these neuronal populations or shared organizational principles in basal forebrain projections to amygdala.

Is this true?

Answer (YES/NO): NO